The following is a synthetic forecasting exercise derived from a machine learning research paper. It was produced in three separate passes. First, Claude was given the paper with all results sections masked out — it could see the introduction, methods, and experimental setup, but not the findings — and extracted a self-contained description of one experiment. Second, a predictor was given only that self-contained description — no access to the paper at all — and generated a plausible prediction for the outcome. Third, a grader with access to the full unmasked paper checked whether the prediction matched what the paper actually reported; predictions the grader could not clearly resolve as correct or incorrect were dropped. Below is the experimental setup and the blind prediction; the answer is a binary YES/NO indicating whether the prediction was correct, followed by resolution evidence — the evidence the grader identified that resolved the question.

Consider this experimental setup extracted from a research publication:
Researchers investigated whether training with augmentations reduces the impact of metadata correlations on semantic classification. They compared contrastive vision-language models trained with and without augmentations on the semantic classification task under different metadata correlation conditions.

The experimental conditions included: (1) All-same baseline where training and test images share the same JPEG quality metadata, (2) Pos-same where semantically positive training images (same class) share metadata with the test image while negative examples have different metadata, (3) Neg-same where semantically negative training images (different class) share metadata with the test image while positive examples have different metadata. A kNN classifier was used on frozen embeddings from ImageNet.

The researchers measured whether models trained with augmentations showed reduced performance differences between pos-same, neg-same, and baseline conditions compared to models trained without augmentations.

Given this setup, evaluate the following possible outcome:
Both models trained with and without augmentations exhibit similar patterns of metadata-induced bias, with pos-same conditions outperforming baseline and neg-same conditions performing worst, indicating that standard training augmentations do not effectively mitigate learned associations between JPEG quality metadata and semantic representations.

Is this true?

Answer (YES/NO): NO